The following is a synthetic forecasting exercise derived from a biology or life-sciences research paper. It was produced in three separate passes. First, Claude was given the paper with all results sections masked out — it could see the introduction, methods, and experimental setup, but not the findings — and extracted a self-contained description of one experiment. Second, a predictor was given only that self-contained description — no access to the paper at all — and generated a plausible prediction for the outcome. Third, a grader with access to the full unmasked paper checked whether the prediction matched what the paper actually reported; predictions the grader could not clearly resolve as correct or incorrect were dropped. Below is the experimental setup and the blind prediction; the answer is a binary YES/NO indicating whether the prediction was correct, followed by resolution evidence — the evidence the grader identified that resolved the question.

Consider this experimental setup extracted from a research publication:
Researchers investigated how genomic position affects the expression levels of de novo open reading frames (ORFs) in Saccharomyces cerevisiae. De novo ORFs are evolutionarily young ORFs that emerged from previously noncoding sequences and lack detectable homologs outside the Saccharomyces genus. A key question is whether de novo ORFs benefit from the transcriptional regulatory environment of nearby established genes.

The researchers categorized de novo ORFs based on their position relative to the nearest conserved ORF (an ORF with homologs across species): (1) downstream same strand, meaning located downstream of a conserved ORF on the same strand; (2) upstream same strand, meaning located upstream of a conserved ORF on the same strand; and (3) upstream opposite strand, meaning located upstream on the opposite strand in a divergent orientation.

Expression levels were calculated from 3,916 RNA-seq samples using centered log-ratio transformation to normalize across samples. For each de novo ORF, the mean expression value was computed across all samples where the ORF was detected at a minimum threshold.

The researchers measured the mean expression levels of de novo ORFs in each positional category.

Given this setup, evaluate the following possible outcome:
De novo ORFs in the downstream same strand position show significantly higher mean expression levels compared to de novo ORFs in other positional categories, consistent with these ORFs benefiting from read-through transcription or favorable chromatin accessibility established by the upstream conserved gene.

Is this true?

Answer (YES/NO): YES